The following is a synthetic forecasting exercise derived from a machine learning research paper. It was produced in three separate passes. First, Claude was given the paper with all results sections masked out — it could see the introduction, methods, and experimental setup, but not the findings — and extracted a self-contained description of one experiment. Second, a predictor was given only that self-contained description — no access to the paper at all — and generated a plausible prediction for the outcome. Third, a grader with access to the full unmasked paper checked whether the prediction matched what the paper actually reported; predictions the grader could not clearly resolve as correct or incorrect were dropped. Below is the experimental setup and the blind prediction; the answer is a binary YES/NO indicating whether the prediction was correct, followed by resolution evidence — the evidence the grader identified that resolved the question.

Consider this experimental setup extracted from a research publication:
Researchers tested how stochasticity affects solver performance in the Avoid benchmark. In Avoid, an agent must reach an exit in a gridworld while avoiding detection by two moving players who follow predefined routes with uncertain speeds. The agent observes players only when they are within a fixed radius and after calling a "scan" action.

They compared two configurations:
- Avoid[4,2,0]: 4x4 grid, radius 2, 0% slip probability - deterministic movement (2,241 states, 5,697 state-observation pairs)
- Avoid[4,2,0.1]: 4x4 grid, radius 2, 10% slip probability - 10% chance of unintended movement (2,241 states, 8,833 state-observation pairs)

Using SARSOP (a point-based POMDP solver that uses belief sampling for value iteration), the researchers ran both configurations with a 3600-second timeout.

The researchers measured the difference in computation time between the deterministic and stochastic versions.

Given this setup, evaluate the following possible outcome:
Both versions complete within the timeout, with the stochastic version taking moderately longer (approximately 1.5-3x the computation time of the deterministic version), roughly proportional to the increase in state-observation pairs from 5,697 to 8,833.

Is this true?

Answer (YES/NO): NO